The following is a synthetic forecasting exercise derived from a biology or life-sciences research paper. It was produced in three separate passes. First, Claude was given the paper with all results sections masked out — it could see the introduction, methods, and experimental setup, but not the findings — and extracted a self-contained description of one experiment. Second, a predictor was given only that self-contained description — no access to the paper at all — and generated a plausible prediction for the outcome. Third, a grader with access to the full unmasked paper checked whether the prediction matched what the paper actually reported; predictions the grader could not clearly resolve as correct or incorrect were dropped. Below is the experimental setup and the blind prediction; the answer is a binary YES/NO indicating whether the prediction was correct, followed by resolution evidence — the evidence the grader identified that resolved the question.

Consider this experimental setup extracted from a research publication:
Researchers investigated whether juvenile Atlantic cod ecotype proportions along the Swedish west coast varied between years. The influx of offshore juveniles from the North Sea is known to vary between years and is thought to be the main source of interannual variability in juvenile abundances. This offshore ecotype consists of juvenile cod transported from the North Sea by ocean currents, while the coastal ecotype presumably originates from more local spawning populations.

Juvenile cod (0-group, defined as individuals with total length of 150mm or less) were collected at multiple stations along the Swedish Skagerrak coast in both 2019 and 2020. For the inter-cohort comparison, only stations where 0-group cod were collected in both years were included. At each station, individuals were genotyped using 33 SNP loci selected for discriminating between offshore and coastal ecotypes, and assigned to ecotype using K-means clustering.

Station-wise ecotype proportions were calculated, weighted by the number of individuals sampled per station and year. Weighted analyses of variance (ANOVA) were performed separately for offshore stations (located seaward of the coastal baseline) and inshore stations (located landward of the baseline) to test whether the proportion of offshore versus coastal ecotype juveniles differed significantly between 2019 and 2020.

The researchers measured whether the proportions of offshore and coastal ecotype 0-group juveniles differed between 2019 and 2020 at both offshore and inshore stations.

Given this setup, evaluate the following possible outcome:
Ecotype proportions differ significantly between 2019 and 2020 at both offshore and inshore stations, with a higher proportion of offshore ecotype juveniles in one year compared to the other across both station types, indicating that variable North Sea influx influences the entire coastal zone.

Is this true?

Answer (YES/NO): NO